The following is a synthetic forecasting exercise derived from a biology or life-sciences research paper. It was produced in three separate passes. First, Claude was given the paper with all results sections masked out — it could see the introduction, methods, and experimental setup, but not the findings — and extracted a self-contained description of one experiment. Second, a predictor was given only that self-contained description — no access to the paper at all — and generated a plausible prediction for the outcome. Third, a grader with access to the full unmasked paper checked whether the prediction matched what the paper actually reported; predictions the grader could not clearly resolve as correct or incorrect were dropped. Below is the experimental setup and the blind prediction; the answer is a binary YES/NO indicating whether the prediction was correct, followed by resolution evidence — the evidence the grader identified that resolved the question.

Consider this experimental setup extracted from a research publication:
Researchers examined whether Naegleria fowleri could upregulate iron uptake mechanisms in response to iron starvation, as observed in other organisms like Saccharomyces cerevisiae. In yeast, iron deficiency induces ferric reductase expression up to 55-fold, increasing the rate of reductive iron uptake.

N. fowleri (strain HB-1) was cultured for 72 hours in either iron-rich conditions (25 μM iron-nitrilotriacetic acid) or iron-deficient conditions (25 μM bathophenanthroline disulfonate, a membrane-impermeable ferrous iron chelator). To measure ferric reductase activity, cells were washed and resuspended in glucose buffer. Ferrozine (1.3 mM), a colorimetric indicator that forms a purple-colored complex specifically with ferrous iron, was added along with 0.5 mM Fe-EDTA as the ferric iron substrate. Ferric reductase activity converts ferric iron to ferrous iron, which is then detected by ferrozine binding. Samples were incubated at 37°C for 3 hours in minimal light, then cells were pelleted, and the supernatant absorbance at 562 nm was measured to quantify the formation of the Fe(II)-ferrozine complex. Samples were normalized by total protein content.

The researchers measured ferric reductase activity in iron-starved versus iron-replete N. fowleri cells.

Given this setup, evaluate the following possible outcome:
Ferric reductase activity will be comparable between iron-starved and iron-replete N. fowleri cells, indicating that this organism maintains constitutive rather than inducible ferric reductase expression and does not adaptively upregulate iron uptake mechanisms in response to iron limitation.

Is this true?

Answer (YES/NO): YES